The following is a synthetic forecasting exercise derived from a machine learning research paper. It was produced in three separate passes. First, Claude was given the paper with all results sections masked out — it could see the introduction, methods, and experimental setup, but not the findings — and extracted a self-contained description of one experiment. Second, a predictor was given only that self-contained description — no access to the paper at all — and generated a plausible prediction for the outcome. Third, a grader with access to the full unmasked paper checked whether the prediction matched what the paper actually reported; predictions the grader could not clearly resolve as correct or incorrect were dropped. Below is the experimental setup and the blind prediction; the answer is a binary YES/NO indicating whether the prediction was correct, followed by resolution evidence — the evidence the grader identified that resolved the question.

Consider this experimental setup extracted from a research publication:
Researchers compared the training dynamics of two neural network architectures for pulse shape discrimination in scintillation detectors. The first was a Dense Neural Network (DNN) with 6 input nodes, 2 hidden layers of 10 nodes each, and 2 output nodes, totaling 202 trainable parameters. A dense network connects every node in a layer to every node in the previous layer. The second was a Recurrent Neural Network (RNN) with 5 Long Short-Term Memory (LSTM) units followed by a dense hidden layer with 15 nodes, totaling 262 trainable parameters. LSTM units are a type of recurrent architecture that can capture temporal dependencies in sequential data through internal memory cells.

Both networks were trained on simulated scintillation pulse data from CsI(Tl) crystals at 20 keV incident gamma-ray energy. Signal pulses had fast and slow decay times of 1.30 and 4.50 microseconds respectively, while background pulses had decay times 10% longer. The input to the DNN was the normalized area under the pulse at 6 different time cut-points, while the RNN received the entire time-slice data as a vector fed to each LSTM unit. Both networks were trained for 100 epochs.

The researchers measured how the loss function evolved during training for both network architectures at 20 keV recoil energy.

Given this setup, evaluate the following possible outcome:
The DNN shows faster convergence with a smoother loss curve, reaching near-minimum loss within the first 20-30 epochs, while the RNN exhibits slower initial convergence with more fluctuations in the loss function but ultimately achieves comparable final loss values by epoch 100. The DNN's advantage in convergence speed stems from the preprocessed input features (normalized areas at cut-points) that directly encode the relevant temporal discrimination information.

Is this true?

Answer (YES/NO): NO